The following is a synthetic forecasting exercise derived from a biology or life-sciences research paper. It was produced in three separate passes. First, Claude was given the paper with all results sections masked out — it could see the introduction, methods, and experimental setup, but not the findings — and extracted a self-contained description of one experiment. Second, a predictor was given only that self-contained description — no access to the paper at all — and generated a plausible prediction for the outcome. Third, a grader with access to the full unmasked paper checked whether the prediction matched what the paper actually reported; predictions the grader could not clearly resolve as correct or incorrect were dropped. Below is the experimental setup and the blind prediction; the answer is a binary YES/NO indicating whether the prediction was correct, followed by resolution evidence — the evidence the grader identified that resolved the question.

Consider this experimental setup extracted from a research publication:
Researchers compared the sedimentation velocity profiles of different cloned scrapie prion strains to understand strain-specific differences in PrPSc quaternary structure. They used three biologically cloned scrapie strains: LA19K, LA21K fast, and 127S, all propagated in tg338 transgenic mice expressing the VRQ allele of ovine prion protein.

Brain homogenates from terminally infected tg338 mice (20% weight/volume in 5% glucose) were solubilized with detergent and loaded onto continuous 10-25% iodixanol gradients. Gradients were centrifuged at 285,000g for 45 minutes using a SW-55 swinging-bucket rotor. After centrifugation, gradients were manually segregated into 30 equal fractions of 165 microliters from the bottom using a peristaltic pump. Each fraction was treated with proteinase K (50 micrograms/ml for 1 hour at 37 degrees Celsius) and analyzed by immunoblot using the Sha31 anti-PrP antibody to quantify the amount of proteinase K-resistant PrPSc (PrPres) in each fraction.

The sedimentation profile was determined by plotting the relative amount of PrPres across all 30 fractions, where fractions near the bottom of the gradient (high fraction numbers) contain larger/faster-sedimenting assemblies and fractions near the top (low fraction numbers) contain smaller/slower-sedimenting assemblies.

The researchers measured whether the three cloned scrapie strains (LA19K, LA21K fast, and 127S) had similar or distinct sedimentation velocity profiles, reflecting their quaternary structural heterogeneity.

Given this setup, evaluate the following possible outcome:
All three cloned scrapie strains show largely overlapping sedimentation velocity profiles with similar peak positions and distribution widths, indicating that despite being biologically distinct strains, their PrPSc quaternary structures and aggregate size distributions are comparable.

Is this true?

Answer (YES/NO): NO